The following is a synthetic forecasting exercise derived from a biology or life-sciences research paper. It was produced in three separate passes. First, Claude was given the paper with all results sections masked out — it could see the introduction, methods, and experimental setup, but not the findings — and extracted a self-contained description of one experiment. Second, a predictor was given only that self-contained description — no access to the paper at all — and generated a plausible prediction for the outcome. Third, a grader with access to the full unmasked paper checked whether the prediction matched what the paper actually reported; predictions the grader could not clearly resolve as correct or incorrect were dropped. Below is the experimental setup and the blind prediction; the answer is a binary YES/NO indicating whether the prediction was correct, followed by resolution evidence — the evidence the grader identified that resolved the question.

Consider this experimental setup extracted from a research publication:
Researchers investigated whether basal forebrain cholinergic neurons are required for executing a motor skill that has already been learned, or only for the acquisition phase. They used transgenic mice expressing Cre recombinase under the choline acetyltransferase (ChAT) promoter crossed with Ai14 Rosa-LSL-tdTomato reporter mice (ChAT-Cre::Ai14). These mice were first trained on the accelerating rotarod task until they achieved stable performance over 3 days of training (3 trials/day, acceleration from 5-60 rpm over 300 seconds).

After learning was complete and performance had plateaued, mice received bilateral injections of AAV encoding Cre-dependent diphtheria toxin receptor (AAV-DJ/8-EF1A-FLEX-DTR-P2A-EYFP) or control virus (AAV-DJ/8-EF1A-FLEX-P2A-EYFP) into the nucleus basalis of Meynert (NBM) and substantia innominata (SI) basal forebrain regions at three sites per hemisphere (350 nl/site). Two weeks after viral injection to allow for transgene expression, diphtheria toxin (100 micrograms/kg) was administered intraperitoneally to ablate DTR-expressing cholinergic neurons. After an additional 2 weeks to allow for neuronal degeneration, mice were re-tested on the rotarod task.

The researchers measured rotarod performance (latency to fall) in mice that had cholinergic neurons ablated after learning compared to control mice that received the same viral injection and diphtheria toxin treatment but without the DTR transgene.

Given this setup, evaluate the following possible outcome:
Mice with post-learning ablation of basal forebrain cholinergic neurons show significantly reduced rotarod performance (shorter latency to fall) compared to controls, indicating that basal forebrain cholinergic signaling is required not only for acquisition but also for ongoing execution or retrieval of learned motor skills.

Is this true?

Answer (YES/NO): NO